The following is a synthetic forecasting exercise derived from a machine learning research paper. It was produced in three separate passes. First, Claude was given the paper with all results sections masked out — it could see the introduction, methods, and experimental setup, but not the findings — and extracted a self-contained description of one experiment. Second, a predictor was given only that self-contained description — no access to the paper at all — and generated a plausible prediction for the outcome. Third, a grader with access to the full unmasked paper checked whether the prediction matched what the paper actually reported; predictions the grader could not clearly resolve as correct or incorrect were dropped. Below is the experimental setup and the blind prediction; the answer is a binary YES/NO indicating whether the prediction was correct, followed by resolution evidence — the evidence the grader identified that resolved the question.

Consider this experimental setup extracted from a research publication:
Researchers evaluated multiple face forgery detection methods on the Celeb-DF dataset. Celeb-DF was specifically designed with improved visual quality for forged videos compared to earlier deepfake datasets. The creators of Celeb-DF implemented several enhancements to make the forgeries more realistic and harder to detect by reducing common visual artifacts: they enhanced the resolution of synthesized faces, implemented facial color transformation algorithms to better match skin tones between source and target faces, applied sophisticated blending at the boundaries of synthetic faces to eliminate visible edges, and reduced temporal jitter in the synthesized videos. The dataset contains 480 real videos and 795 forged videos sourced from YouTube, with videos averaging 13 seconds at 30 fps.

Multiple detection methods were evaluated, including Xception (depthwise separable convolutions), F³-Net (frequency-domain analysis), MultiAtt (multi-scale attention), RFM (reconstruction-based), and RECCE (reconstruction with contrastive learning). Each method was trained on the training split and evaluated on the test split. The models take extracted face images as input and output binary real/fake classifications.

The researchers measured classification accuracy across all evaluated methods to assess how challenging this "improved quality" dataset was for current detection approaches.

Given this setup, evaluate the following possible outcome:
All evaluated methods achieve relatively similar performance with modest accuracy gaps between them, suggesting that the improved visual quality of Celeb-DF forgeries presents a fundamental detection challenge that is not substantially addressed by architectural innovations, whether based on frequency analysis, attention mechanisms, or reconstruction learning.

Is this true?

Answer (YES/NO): NO